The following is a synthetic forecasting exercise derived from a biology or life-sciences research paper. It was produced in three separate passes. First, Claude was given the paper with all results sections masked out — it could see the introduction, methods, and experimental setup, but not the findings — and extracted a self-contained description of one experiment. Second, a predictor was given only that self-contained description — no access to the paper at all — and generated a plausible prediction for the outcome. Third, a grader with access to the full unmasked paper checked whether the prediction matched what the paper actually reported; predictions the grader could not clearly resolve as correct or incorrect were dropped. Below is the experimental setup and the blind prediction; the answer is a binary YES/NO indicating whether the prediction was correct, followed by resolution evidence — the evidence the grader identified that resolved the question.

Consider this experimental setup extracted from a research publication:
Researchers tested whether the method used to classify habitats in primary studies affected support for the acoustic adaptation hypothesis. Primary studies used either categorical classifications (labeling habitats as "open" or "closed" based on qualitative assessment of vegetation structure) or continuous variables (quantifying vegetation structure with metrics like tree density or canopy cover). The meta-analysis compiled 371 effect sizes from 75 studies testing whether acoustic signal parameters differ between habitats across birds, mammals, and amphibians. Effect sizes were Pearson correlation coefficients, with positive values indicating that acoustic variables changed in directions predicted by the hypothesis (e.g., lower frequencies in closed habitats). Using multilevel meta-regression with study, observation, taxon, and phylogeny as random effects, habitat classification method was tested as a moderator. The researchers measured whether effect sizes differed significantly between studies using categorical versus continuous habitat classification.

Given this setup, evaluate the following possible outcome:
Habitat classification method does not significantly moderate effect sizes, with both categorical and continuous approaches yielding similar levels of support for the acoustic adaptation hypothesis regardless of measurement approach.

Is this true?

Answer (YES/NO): YES